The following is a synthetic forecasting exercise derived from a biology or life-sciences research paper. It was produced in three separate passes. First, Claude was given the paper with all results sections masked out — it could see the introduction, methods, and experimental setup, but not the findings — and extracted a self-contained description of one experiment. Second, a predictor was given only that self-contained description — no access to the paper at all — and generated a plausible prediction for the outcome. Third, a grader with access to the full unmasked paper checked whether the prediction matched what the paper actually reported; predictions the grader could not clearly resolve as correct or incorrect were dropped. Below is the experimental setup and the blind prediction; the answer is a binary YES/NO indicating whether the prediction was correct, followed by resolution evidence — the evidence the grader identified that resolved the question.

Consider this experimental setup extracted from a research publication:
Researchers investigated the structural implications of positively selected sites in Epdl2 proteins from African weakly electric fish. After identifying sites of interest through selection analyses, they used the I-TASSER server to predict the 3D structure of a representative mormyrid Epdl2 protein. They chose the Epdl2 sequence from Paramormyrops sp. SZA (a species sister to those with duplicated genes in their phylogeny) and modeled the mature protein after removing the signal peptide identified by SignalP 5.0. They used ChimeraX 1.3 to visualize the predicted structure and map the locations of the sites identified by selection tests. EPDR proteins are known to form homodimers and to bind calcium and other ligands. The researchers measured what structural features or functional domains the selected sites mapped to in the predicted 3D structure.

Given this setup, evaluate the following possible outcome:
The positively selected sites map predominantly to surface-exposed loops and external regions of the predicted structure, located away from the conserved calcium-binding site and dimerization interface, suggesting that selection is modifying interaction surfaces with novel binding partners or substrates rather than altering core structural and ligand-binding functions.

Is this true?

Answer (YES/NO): NO